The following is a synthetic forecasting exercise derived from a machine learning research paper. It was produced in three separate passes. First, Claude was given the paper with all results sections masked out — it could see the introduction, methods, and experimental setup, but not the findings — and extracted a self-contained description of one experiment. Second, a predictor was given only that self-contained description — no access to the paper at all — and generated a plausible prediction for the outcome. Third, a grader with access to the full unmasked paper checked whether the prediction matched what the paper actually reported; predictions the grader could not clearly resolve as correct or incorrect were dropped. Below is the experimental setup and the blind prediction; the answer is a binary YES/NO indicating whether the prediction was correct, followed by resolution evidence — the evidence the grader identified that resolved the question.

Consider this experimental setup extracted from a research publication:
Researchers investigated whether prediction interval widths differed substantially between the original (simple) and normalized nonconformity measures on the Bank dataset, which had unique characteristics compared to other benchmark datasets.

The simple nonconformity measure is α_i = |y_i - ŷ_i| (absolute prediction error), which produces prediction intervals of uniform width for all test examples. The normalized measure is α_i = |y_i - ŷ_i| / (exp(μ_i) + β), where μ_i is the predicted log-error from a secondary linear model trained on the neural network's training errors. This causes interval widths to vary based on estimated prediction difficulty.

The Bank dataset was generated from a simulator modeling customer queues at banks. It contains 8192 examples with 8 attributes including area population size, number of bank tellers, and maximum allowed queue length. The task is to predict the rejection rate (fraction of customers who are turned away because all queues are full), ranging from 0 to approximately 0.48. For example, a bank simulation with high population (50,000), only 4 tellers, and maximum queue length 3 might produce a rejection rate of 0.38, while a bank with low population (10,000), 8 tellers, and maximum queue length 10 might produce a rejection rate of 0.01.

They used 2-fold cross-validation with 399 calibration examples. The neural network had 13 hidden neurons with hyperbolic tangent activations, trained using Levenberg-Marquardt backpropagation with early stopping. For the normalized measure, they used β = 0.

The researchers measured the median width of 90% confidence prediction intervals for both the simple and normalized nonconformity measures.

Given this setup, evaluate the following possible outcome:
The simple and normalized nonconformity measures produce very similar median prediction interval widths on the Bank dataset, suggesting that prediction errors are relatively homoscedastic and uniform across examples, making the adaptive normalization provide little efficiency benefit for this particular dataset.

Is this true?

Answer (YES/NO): NO